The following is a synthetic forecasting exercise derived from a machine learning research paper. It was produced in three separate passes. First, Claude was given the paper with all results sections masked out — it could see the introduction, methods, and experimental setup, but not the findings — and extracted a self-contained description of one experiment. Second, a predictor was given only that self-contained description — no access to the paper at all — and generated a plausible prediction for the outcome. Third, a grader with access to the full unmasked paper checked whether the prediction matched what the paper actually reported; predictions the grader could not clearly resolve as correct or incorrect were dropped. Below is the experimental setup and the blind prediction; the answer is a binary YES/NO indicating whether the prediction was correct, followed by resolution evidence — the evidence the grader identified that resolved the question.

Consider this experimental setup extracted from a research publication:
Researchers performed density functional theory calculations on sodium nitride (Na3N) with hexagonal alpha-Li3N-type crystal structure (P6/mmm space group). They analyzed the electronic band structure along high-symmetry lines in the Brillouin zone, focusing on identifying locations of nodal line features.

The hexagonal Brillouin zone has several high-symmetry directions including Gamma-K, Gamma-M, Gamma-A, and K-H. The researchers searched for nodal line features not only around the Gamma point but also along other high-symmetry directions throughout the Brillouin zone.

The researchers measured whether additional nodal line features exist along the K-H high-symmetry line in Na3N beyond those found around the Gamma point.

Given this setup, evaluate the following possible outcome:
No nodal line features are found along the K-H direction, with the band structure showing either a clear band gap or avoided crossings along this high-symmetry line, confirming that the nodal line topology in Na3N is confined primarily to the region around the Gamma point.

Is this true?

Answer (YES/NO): NO